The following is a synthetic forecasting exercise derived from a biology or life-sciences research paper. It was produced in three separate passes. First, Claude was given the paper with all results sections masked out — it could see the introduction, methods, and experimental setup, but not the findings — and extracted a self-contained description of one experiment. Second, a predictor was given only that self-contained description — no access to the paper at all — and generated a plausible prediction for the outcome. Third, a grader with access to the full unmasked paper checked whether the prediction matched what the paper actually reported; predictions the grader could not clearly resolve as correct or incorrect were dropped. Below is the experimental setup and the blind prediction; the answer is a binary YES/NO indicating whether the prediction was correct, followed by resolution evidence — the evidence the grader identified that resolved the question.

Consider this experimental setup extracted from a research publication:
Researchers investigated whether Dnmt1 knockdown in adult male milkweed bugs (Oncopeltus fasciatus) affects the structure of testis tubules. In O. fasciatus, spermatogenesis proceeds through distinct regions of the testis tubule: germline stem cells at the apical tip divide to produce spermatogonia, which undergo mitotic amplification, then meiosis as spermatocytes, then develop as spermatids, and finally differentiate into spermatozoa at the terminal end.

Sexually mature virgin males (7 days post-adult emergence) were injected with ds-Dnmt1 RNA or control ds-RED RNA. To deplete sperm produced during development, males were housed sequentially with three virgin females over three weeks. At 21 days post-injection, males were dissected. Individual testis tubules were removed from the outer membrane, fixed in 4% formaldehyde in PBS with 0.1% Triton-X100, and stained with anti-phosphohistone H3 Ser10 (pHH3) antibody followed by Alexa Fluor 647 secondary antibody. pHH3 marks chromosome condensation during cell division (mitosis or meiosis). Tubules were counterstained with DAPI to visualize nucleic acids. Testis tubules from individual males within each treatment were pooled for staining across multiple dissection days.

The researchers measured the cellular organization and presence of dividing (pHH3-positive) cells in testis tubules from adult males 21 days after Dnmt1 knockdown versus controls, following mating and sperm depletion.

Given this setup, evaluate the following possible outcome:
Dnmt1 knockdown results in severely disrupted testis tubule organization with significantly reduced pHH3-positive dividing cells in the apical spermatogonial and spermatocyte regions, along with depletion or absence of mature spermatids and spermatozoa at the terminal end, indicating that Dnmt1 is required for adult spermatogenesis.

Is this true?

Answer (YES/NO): YES